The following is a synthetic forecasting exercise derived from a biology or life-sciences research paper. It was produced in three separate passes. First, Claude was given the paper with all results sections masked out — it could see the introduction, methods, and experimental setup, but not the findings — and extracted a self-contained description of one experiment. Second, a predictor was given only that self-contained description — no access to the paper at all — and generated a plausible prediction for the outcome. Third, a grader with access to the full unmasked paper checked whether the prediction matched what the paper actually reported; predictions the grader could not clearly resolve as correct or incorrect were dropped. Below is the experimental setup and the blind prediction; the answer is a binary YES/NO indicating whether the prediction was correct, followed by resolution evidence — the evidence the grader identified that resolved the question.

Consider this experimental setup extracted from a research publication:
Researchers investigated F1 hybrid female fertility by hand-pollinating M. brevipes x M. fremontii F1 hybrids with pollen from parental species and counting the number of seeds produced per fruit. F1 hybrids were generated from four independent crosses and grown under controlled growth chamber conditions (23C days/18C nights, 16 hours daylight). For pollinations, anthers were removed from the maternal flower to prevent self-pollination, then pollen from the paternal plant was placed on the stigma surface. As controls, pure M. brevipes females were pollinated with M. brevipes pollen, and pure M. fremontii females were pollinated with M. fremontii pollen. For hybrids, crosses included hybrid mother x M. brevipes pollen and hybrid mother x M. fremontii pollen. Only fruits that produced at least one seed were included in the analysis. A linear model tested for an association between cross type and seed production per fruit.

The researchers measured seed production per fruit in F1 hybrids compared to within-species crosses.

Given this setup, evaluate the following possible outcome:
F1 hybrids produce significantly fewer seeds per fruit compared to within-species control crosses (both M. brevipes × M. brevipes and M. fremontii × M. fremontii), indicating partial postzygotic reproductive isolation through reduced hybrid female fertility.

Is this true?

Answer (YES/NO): NO